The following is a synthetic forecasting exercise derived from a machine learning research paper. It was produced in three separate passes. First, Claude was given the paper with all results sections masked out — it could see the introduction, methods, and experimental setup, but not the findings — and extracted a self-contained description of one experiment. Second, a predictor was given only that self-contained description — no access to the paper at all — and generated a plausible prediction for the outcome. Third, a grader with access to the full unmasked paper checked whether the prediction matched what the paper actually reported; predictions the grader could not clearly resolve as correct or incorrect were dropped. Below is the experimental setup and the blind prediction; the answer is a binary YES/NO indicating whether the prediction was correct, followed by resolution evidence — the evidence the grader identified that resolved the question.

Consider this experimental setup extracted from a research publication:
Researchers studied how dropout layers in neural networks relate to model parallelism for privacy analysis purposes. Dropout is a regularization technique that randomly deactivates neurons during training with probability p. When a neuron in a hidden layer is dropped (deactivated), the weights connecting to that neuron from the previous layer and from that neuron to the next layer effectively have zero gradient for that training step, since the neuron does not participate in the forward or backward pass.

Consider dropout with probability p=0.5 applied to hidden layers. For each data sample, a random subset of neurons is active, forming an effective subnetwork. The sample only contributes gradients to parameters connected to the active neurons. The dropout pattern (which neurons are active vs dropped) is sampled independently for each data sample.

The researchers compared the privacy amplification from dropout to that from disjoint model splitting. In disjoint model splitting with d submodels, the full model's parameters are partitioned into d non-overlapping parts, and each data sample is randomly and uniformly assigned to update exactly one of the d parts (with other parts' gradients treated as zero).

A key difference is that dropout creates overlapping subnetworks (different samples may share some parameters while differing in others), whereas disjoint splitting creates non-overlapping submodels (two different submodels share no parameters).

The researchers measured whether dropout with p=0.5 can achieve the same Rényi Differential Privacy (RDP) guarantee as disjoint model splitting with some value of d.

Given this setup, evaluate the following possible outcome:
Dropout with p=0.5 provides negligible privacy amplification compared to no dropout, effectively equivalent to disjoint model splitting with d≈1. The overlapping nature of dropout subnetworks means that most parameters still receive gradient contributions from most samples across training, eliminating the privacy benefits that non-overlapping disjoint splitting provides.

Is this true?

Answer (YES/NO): NO